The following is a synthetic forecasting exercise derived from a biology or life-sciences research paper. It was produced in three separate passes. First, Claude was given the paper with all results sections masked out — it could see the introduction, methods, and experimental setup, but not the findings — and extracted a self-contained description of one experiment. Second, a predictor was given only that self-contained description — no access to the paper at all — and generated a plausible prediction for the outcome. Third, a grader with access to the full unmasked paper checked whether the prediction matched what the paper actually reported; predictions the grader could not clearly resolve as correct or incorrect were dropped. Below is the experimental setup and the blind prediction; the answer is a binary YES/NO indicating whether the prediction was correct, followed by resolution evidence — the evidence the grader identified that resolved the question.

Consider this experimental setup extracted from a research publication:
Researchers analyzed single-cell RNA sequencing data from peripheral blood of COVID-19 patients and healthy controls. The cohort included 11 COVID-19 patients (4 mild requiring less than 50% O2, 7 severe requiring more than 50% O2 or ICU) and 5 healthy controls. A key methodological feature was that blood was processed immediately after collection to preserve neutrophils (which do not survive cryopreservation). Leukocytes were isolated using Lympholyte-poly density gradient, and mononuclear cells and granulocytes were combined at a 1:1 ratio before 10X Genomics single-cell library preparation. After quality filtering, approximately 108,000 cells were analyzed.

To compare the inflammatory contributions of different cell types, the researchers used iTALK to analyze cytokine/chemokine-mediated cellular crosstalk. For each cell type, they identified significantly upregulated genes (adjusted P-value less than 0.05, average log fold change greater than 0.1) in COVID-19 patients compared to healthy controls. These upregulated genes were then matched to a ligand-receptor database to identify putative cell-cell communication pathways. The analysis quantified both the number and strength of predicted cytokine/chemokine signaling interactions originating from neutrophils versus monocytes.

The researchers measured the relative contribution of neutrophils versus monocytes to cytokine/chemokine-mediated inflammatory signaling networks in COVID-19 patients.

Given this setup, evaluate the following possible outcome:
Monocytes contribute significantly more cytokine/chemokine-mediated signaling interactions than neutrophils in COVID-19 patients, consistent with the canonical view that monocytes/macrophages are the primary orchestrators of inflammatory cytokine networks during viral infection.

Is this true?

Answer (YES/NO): NO